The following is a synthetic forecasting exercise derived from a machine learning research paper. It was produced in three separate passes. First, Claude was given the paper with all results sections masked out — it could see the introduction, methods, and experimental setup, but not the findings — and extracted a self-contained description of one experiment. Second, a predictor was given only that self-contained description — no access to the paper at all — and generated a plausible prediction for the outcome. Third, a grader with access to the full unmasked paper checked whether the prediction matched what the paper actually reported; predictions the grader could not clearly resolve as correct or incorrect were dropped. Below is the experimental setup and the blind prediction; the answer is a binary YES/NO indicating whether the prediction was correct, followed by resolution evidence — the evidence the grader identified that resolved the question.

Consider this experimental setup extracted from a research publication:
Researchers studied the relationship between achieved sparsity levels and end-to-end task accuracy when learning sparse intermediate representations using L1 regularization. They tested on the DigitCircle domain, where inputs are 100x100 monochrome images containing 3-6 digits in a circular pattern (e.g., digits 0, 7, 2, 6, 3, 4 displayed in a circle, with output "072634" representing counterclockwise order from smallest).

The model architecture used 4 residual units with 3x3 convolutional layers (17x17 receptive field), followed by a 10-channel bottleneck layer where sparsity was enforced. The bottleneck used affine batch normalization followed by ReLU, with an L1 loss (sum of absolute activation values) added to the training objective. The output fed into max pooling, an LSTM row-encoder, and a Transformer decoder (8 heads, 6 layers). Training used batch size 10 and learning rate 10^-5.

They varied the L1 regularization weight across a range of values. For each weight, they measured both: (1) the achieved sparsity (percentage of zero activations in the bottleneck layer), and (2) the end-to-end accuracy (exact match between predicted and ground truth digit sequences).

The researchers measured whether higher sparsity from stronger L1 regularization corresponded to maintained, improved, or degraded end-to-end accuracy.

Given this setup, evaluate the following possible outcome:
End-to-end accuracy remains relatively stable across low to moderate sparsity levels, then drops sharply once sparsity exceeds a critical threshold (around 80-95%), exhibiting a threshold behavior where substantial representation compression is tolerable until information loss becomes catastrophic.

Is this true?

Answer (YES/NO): NO